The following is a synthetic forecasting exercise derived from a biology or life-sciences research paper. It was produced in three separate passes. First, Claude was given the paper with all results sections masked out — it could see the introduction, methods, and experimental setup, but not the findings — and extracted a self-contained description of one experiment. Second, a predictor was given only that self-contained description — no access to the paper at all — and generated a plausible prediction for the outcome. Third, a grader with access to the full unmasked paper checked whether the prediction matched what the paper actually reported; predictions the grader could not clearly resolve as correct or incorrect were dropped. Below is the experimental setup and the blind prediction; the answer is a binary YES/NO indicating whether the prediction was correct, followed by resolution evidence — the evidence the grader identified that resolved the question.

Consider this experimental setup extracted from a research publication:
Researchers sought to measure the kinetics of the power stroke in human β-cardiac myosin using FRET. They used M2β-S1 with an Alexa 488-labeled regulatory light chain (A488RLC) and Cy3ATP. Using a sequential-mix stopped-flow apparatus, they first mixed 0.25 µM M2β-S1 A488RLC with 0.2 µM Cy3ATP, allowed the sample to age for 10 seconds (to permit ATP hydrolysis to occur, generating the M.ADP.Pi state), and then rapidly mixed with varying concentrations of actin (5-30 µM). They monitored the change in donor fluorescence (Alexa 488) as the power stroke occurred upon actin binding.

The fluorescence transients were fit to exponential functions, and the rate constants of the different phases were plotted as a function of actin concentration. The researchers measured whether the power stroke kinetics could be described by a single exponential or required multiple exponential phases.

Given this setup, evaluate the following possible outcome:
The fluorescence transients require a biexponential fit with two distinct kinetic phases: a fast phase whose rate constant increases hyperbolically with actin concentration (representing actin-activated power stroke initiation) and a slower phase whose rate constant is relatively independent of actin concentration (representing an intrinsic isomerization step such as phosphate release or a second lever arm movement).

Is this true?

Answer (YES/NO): NO